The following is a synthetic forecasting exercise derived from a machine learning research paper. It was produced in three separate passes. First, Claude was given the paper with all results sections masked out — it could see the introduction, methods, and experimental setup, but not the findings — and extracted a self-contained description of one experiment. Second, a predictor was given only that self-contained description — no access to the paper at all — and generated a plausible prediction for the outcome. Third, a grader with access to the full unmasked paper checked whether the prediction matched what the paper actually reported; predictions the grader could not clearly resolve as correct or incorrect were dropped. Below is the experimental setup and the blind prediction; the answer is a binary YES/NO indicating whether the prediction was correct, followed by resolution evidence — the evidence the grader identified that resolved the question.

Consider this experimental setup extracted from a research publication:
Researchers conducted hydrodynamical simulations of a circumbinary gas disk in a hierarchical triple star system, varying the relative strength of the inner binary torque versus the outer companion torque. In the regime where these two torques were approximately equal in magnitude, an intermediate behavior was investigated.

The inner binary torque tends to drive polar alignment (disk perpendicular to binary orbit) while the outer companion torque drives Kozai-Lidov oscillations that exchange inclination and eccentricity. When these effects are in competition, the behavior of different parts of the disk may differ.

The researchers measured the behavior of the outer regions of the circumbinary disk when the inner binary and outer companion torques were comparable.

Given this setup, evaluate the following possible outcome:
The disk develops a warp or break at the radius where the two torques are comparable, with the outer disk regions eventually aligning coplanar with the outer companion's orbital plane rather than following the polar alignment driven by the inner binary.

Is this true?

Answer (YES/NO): NO